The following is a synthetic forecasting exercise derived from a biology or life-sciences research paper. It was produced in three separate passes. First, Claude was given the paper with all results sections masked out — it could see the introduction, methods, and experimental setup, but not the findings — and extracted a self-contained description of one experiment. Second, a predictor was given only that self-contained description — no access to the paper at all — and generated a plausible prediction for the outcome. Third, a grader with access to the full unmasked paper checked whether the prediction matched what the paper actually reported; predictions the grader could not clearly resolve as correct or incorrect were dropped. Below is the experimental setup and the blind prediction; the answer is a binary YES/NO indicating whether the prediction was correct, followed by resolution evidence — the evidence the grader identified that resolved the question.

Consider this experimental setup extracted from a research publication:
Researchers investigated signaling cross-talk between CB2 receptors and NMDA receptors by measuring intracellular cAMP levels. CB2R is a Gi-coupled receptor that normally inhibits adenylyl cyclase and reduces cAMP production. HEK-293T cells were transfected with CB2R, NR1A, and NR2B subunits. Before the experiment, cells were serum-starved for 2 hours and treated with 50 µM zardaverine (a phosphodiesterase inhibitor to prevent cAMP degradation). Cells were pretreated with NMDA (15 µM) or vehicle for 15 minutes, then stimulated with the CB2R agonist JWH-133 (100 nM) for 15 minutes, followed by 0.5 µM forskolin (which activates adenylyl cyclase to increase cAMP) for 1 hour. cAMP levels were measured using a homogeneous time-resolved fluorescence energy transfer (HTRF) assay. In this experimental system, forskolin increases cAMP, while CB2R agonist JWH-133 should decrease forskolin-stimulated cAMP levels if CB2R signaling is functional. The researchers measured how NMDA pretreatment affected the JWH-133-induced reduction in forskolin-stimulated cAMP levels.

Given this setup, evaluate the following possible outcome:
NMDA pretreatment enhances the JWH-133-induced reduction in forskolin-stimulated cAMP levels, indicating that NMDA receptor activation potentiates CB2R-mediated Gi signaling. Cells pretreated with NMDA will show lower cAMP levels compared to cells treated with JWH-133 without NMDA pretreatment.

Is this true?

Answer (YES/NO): NO